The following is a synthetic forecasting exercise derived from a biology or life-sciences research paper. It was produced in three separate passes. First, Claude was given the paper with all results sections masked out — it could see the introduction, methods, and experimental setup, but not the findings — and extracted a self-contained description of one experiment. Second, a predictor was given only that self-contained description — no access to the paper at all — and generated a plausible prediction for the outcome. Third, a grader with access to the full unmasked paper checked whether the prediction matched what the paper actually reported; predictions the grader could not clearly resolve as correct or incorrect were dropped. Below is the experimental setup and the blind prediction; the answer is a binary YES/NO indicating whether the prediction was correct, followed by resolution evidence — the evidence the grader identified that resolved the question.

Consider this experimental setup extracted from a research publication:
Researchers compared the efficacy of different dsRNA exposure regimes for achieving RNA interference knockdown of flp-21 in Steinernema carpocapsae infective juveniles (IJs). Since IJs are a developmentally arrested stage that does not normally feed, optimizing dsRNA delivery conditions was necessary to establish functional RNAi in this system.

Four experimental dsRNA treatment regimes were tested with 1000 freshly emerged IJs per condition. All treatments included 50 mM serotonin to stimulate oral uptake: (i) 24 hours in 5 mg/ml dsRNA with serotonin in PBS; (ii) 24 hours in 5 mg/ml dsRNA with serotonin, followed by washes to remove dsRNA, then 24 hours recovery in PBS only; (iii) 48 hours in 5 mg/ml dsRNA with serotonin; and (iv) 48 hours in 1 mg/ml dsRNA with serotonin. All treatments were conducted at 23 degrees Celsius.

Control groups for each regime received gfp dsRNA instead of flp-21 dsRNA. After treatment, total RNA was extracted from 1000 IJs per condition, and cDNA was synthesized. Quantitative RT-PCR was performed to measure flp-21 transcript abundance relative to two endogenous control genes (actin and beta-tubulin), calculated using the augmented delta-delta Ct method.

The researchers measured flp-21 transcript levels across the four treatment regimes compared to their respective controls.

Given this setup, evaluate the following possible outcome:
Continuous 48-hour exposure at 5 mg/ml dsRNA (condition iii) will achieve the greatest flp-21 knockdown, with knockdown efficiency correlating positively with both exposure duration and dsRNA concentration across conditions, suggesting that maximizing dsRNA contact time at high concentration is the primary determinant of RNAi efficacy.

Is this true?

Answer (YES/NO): YES